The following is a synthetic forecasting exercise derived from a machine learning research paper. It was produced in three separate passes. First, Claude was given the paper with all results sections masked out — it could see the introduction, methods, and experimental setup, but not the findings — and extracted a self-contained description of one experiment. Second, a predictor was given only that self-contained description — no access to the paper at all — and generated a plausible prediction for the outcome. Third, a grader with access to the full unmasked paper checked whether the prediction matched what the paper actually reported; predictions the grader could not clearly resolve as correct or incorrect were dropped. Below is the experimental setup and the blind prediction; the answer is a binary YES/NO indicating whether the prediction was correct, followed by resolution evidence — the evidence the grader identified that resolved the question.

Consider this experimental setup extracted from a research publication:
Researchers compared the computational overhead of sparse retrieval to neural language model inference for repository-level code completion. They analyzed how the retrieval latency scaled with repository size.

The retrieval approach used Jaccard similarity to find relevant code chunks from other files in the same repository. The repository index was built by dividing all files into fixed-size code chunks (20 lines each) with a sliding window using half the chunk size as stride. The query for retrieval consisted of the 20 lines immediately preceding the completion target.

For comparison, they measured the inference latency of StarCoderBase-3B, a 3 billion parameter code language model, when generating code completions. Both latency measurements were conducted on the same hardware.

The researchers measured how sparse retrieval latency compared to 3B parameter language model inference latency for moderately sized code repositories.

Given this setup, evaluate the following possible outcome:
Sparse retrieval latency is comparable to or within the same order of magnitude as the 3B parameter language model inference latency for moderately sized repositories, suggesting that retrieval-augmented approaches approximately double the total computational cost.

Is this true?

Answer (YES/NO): YES